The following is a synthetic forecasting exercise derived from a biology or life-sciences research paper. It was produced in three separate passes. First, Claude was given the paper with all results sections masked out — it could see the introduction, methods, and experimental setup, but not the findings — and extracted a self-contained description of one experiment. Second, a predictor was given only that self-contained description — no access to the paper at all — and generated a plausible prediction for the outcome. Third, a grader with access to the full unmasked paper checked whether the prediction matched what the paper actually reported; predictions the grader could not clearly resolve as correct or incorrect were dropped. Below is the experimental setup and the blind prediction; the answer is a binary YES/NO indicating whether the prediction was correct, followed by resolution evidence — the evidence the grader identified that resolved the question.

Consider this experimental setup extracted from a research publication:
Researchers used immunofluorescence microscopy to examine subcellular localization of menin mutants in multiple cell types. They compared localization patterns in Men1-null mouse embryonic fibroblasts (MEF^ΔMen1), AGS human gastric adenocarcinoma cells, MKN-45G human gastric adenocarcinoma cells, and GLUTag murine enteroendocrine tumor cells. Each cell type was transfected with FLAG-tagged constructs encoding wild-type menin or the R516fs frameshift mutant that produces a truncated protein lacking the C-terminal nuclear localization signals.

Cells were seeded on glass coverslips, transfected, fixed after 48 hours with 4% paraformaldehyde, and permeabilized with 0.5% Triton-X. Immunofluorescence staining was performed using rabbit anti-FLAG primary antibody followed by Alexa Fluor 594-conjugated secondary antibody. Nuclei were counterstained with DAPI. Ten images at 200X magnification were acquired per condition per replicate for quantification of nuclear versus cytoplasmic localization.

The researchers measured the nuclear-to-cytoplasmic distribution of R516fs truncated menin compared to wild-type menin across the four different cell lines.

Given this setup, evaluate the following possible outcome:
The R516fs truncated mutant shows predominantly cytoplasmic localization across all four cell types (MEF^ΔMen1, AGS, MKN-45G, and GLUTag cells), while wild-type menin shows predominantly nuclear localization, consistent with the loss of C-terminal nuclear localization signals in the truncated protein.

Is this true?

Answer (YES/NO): YES